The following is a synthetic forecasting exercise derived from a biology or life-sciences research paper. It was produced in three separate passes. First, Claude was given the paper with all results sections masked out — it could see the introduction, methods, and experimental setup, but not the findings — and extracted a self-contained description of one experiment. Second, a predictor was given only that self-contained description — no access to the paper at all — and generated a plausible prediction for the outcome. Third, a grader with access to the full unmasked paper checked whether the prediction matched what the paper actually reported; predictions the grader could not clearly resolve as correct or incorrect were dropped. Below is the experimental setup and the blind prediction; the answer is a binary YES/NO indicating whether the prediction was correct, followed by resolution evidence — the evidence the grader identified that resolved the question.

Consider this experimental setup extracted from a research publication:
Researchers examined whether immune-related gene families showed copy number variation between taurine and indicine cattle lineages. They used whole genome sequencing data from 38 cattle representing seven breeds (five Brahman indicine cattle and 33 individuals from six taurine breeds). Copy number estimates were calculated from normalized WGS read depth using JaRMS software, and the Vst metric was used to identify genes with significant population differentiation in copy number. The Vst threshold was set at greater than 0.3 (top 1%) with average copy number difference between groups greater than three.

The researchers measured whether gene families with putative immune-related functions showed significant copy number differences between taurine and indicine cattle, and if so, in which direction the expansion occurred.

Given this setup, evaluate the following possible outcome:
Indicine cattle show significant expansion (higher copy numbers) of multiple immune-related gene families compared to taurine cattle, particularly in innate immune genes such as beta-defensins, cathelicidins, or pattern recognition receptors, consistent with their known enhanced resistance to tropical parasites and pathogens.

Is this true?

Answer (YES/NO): YES